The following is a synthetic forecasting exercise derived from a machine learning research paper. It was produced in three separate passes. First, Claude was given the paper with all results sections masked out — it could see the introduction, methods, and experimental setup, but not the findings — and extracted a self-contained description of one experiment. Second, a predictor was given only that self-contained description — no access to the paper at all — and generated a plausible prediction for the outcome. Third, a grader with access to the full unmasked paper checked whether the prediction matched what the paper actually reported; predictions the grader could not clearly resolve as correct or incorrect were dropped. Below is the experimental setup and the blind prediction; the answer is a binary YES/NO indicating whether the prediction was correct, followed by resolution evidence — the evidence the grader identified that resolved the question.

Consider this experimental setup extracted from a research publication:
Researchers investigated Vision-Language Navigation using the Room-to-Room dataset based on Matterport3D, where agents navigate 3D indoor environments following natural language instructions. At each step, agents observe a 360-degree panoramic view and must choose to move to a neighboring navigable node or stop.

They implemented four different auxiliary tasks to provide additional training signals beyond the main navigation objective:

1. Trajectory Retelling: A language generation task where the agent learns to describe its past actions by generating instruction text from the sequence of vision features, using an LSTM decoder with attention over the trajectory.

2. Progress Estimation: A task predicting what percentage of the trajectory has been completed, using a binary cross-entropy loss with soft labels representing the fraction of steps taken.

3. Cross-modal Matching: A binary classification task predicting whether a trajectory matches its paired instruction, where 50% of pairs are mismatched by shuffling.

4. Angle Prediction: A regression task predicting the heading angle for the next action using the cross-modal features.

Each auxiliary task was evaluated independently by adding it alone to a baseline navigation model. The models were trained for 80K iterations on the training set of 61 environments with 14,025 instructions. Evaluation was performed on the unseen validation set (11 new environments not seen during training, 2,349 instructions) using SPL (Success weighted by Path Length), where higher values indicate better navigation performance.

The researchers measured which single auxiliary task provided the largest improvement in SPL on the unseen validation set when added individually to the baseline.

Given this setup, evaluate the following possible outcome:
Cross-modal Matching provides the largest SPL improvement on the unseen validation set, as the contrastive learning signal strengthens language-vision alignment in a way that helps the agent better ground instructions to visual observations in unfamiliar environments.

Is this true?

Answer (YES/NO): NO